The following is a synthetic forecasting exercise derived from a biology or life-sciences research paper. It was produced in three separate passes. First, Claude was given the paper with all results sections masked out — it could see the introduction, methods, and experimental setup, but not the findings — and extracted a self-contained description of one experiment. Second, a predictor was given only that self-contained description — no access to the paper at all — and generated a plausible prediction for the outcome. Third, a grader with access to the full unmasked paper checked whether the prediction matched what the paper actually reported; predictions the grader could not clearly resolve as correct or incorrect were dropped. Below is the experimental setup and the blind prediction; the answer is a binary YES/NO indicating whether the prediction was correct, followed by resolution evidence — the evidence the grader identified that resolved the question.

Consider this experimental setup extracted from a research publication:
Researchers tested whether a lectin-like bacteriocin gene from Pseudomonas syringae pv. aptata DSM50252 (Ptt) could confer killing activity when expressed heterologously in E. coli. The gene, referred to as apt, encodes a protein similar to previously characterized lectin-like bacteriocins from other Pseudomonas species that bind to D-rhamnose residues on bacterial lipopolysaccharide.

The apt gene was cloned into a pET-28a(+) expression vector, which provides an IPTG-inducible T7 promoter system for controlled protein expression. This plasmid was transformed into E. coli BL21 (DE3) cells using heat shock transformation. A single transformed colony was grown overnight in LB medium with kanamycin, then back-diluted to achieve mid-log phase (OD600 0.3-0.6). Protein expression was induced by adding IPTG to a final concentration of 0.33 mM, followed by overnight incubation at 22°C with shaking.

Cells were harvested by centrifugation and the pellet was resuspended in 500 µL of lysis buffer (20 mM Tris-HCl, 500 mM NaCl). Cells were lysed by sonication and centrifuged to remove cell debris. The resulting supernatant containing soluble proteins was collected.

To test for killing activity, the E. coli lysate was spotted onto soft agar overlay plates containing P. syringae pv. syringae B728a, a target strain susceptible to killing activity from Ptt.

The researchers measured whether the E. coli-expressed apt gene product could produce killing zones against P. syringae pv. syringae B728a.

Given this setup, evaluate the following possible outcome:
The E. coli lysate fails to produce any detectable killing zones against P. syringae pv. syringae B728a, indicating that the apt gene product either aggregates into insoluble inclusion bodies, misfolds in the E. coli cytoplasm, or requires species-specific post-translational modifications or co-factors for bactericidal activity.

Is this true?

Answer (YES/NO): NO